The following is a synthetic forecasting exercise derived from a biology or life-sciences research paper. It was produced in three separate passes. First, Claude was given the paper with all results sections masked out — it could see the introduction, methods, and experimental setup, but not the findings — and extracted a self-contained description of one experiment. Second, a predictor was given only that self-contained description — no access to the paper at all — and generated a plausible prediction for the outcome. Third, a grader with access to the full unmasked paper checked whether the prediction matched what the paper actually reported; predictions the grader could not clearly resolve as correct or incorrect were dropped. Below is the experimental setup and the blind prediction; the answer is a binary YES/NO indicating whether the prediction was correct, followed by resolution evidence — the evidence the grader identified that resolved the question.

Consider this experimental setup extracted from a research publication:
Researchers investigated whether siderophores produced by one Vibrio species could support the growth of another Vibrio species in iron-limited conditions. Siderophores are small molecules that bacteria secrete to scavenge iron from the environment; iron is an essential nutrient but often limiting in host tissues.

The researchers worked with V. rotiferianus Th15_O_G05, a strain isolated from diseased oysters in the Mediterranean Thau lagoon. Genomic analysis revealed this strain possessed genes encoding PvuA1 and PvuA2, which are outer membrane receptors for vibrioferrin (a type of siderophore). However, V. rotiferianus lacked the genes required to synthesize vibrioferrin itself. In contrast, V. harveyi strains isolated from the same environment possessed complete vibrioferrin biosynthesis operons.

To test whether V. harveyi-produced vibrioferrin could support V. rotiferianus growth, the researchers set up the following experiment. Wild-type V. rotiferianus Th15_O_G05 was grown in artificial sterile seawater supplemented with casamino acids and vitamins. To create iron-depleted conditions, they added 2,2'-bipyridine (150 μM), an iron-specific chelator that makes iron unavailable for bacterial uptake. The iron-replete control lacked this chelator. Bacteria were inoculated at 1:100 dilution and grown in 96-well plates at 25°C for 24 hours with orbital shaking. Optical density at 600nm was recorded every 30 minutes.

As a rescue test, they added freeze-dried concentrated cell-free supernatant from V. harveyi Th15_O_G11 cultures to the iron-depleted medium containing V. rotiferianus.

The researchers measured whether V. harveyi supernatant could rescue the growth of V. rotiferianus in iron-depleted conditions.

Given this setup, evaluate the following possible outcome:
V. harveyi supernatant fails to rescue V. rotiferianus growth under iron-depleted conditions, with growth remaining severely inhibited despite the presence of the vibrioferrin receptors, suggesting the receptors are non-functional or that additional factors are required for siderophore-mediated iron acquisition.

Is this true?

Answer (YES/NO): NO